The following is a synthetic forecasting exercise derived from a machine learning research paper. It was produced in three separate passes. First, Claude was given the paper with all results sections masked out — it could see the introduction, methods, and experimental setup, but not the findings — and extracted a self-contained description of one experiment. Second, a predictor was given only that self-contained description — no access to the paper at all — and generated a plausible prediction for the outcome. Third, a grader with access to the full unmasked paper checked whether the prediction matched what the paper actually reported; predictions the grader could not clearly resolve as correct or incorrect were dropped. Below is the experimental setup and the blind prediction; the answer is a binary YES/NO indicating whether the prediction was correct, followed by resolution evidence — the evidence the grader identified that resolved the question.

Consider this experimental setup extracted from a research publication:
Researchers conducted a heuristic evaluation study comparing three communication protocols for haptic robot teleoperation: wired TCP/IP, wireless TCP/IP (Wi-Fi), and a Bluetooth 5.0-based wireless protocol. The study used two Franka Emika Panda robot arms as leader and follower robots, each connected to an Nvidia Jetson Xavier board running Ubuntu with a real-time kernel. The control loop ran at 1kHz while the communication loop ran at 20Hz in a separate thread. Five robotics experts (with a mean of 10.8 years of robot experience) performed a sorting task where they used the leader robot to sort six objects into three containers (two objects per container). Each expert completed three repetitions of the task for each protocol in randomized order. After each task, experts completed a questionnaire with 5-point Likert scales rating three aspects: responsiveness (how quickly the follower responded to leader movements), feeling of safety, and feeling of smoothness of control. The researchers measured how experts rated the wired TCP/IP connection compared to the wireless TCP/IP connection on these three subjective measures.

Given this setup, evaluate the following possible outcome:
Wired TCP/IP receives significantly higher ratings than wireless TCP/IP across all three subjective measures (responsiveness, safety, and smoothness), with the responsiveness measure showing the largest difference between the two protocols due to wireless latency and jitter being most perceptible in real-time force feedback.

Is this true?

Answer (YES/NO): NO